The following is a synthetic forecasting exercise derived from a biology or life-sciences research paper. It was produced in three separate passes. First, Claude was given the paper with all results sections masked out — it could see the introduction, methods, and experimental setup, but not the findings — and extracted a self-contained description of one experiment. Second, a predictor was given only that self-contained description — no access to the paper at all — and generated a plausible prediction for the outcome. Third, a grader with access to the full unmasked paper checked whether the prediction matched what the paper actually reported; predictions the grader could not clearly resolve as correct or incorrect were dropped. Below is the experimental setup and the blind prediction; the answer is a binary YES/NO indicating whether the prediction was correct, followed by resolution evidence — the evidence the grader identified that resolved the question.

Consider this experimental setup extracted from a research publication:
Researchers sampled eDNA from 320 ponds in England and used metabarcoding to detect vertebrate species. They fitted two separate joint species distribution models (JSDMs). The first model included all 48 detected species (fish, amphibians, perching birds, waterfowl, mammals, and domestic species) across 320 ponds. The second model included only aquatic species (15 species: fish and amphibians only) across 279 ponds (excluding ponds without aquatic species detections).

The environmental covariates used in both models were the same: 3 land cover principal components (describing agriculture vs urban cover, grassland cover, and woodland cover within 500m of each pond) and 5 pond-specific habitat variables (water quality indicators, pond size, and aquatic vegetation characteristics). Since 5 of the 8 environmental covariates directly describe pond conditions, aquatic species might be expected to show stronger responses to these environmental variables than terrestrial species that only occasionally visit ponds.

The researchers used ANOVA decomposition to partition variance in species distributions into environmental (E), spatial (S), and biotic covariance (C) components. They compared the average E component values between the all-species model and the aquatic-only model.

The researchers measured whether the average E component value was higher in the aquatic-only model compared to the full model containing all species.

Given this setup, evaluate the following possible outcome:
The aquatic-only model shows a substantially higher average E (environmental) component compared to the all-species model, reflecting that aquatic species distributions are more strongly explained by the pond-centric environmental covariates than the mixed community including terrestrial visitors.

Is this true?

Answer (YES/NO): NO